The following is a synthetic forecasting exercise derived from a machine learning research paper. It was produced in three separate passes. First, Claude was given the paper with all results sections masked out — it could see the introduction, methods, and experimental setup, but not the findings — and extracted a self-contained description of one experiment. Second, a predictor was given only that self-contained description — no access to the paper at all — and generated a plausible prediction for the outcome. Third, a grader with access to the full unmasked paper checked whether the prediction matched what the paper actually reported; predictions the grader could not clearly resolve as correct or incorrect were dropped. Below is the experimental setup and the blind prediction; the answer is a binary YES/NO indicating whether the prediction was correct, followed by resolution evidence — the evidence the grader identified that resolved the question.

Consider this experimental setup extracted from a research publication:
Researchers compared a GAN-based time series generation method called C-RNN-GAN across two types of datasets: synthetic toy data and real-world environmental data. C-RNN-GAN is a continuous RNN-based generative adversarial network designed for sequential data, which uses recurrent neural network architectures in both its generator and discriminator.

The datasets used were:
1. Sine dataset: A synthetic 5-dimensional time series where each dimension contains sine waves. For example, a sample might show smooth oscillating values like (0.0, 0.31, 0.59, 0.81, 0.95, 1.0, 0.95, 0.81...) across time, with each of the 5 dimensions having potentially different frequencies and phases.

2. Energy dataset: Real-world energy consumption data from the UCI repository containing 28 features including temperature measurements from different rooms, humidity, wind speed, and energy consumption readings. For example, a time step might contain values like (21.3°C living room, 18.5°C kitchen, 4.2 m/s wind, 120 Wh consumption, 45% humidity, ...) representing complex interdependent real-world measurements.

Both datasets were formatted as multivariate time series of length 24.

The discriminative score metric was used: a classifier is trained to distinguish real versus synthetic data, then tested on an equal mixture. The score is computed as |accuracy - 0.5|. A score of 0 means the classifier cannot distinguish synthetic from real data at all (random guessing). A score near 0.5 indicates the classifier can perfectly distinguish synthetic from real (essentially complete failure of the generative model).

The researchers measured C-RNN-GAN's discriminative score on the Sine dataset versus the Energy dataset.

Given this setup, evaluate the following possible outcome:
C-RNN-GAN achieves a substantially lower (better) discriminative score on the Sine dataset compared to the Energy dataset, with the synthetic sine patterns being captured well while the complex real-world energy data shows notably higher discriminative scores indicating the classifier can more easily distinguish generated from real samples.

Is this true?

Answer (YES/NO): YES